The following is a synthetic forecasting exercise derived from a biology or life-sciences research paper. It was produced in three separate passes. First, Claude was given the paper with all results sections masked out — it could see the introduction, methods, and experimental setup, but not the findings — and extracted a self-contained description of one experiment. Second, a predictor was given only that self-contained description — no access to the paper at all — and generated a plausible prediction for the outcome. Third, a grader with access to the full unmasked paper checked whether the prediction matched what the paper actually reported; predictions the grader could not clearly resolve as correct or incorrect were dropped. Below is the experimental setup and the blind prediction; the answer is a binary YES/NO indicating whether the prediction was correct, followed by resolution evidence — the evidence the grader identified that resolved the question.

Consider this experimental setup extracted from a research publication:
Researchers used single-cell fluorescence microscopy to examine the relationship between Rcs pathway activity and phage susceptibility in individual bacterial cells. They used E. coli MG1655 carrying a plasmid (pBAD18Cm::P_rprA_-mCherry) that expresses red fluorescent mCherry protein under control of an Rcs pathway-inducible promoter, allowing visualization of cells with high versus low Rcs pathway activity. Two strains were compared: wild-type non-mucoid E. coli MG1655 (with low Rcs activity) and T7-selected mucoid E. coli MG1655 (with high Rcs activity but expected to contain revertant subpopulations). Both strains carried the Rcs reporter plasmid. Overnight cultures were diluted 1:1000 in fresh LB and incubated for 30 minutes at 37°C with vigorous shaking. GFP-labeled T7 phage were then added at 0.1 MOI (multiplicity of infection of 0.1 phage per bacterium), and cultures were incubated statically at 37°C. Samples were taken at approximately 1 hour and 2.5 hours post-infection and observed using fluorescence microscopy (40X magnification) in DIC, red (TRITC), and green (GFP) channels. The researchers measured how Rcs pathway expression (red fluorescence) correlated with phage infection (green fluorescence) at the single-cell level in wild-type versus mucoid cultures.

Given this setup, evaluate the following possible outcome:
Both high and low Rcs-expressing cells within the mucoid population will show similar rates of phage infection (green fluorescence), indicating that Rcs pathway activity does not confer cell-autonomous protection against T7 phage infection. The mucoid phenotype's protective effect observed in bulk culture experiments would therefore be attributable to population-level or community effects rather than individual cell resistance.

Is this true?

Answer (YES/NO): NO